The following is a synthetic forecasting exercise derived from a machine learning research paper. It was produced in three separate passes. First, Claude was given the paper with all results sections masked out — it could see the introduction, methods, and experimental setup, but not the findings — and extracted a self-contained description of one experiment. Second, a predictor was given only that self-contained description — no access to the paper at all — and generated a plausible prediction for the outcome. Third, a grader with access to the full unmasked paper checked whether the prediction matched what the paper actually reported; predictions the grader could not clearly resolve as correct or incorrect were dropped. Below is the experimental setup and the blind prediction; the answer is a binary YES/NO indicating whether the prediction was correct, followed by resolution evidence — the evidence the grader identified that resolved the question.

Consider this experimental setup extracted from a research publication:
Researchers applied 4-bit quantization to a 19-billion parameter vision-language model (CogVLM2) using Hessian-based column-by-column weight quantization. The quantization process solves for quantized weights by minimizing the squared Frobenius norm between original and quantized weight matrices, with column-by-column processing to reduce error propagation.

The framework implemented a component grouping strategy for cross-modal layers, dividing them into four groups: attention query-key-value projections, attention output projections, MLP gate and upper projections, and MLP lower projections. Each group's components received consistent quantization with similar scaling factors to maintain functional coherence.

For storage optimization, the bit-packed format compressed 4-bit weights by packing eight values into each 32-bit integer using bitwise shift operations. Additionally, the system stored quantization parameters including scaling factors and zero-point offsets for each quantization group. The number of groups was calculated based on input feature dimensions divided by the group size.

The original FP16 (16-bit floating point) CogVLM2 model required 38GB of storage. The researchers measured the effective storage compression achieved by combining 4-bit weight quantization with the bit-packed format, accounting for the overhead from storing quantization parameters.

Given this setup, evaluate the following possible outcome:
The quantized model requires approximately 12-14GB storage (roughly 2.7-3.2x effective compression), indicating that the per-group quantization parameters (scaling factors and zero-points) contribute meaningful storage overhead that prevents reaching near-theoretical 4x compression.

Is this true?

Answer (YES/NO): NO